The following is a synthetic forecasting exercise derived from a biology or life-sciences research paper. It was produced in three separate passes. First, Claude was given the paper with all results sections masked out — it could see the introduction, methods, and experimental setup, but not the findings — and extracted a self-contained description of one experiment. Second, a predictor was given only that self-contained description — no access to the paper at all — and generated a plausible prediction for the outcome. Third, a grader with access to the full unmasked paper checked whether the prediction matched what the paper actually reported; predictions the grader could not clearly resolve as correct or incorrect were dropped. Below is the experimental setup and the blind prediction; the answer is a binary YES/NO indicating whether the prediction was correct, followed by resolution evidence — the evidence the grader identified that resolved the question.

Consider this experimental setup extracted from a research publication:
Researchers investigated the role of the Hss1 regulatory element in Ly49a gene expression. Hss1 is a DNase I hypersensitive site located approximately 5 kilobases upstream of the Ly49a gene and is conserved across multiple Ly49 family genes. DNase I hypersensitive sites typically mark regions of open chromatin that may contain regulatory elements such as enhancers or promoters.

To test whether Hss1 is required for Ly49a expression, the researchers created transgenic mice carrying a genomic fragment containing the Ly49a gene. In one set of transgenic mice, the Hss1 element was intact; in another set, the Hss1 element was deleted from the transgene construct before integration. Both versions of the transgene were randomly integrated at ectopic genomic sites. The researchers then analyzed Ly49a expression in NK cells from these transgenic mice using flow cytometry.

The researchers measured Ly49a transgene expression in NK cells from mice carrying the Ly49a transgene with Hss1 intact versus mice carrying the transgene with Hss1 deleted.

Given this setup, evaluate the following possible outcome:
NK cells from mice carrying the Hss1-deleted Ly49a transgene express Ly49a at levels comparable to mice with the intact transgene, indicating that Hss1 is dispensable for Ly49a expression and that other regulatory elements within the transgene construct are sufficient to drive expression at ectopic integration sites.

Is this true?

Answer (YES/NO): NO